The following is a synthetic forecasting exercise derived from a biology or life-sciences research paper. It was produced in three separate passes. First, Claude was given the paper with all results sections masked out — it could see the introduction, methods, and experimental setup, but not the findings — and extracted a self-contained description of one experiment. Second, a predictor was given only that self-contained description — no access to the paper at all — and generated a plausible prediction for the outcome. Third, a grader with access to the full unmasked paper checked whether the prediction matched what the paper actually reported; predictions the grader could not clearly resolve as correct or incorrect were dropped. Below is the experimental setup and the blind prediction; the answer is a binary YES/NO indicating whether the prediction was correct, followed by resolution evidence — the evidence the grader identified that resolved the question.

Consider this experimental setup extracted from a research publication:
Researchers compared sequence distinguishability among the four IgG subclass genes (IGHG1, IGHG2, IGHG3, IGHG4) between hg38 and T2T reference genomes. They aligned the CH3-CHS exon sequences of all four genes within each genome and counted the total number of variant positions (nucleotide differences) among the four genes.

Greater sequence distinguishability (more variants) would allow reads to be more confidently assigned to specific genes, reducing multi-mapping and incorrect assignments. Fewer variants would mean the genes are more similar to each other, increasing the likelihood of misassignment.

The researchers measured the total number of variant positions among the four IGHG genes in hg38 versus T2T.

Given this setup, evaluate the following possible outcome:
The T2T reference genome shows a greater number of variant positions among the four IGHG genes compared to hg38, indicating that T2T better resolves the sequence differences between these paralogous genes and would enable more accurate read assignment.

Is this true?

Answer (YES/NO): YES